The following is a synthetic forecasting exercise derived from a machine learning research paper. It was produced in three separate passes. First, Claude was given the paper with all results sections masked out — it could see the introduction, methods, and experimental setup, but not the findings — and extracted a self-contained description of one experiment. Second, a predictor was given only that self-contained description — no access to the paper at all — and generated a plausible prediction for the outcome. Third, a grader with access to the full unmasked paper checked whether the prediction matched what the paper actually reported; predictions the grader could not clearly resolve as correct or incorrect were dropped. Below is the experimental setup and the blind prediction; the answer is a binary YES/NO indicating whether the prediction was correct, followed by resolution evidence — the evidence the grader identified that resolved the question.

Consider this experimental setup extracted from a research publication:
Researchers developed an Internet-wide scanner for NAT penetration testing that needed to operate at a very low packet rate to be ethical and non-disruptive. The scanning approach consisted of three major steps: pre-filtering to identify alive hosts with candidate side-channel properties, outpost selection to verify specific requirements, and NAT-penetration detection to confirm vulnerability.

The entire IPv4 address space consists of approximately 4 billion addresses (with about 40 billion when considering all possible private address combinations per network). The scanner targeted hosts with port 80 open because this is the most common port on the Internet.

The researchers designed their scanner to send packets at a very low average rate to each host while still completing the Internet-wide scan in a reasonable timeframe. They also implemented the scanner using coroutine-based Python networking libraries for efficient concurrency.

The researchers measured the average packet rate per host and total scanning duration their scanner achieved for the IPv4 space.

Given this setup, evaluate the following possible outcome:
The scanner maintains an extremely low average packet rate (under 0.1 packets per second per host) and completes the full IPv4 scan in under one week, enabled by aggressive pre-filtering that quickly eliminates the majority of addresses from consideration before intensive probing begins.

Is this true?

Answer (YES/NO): NO